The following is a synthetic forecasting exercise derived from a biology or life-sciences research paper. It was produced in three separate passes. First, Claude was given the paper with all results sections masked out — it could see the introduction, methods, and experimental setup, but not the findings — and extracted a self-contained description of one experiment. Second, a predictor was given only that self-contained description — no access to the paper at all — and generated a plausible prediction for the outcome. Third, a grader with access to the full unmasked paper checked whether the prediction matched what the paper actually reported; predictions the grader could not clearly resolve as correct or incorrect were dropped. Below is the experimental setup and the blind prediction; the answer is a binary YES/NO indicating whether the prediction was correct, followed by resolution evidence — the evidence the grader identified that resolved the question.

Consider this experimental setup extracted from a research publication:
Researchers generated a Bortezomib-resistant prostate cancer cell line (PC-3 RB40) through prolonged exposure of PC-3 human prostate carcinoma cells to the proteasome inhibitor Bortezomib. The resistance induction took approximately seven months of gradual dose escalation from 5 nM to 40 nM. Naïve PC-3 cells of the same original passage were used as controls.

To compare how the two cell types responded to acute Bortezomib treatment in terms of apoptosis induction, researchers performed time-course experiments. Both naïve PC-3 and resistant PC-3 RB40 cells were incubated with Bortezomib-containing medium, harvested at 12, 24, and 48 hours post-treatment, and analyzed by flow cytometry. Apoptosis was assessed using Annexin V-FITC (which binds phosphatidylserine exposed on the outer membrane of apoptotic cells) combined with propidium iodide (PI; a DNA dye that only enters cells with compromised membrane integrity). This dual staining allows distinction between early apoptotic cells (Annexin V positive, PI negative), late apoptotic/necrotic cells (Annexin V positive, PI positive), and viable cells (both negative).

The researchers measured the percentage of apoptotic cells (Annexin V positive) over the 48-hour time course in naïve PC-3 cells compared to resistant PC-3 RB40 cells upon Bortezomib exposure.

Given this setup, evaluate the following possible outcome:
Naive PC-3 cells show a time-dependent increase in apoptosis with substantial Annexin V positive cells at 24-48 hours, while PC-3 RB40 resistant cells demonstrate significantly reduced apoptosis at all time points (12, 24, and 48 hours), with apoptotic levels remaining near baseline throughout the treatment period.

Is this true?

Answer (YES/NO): YES